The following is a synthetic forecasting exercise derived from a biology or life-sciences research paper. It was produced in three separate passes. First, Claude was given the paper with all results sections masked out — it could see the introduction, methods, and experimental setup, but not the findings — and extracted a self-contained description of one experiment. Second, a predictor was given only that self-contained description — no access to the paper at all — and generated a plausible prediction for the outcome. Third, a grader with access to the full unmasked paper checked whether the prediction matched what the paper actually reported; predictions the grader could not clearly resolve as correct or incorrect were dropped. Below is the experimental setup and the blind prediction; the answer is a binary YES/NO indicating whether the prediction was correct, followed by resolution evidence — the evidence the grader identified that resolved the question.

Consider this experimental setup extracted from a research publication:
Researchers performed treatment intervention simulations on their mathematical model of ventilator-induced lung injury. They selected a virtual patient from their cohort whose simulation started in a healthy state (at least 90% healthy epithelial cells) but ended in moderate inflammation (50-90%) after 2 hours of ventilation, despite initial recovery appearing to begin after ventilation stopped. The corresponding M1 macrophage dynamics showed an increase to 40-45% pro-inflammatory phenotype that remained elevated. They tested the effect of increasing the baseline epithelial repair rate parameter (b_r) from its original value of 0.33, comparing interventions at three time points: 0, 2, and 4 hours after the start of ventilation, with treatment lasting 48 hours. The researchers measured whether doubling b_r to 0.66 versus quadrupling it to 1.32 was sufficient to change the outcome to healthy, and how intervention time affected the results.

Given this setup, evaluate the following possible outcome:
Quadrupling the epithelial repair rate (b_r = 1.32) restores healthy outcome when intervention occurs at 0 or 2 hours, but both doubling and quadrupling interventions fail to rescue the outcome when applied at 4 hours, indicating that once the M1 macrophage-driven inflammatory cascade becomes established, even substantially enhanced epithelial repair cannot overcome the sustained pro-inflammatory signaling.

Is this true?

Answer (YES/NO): YES